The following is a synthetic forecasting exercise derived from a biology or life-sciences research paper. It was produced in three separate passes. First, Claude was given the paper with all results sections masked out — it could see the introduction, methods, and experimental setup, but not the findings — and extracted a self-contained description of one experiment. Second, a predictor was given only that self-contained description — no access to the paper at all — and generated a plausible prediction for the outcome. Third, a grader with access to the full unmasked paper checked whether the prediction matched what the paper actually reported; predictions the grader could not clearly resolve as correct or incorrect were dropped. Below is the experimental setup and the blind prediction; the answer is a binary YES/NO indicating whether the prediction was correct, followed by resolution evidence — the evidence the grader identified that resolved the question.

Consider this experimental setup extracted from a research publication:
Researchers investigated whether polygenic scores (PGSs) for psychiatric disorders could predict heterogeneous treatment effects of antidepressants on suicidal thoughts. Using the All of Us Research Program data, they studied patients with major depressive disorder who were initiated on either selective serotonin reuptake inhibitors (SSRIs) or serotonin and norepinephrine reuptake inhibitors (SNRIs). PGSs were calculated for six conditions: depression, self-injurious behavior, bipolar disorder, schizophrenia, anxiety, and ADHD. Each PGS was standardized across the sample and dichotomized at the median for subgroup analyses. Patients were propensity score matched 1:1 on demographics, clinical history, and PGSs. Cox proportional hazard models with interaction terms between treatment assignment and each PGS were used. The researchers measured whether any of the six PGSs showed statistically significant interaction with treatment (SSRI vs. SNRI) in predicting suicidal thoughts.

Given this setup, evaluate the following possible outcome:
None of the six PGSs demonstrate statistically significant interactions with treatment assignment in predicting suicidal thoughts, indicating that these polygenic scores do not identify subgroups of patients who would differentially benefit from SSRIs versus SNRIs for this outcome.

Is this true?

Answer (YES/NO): YES